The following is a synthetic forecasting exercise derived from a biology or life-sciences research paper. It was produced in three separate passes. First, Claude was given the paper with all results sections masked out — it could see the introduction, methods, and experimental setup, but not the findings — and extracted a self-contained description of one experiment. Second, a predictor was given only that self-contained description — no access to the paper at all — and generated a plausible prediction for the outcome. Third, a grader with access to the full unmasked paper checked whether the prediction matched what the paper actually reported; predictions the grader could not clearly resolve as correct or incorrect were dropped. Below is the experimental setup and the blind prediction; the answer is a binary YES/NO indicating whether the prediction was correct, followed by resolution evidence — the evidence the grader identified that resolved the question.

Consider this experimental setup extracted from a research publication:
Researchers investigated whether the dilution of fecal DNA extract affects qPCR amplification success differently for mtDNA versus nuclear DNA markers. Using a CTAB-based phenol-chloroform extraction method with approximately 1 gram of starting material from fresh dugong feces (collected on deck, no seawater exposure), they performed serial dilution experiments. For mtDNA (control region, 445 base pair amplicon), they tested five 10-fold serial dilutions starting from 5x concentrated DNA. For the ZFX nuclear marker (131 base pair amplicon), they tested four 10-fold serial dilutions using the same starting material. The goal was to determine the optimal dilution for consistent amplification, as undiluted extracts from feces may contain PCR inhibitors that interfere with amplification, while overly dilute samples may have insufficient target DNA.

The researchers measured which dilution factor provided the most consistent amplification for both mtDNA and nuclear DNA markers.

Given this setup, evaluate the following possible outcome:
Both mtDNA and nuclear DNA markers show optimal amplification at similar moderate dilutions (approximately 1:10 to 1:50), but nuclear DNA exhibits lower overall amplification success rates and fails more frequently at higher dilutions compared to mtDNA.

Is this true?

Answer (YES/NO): NO